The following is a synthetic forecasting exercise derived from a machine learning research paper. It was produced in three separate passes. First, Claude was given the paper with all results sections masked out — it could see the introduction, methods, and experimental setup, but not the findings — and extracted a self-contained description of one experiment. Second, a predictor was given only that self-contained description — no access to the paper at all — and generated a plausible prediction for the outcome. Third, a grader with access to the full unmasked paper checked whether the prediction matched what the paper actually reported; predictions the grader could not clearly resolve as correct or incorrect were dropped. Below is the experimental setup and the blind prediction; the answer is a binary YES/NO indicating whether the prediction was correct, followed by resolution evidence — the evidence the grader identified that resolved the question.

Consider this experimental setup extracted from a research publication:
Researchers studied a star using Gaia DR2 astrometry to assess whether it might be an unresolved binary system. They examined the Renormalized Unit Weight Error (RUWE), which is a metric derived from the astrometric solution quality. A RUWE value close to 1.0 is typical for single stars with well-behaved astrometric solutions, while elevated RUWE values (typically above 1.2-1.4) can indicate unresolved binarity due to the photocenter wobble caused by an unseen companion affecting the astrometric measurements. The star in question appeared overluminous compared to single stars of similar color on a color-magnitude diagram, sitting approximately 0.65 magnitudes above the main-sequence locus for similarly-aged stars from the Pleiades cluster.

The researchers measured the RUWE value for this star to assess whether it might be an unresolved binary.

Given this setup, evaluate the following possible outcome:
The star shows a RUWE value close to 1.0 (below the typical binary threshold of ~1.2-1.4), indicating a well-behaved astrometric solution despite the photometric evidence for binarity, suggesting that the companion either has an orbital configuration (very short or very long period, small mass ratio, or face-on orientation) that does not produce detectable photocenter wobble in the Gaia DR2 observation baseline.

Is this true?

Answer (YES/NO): NO